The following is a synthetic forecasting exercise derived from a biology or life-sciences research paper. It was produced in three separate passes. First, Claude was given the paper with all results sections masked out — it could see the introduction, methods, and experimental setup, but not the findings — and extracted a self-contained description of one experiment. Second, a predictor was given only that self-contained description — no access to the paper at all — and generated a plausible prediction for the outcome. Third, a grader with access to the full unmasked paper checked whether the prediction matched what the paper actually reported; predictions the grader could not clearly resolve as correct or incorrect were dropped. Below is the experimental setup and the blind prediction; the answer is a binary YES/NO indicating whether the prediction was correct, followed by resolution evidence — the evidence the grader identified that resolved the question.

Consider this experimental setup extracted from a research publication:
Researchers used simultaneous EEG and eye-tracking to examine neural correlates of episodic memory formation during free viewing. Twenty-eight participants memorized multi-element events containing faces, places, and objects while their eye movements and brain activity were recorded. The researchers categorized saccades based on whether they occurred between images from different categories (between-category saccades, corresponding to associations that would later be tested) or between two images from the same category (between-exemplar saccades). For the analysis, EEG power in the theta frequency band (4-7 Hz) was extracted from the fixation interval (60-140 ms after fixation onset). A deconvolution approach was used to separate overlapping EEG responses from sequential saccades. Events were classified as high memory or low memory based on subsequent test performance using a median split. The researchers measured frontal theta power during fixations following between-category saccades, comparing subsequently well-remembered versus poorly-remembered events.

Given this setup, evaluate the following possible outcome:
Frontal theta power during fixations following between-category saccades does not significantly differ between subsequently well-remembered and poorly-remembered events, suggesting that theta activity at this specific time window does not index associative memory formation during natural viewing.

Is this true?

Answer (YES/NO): NO